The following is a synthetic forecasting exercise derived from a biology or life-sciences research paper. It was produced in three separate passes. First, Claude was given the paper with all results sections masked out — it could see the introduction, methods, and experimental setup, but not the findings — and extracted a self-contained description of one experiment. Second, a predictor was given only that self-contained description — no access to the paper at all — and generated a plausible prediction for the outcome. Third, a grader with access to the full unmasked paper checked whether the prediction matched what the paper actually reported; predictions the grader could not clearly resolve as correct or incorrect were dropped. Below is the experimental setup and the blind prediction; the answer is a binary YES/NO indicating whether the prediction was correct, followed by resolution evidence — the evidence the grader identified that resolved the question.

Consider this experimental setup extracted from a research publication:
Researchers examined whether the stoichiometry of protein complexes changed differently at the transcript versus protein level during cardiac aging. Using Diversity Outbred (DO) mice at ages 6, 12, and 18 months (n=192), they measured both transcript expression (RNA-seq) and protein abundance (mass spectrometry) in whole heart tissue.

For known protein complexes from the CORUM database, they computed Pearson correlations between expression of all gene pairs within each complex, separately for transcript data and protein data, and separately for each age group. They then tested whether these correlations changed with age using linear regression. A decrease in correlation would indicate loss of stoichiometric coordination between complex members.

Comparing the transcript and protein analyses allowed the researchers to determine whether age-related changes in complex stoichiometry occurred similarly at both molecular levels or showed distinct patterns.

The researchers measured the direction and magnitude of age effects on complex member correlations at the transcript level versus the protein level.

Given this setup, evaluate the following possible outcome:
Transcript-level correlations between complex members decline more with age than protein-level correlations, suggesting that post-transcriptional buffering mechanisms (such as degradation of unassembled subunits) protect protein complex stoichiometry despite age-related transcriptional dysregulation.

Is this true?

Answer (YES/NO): NO